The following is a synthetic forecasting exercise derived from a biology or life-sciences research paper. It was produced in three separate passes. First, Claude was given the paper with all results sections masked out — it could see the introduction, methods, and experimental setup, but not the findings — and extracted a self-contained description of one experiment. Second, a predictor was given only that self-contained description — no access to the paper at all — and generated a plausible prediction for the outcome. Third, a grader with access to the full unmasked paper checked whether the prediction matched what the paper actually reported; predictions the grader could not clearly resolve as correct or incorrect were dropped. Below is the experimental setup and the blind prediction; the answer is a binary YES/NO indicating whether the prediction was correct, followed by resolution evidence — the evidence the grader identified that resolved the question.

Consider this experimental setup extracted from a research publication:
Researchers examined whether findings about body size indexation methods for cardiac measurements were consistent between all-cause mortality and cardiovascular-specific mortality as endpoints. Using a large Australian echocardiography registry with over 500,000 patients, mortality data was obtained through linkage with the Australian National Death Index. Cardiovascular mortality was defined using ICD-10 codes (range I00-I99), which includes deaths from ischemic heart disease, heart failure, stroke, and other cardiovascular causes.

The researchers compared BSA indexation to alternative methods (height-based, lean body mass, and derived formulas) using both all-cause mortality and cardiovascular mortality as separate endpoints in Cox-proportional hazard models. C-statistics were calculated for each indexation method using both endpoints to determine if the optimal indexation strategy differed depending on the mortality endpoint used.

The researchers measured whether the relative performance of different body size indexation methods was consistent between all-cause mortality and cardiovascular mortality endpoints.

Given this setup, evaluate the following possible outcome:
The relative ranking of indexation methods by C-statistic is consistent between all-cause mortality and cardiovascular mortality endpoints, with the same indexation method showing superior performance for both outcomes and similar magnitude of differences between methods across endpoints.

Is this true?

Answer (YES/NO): YES